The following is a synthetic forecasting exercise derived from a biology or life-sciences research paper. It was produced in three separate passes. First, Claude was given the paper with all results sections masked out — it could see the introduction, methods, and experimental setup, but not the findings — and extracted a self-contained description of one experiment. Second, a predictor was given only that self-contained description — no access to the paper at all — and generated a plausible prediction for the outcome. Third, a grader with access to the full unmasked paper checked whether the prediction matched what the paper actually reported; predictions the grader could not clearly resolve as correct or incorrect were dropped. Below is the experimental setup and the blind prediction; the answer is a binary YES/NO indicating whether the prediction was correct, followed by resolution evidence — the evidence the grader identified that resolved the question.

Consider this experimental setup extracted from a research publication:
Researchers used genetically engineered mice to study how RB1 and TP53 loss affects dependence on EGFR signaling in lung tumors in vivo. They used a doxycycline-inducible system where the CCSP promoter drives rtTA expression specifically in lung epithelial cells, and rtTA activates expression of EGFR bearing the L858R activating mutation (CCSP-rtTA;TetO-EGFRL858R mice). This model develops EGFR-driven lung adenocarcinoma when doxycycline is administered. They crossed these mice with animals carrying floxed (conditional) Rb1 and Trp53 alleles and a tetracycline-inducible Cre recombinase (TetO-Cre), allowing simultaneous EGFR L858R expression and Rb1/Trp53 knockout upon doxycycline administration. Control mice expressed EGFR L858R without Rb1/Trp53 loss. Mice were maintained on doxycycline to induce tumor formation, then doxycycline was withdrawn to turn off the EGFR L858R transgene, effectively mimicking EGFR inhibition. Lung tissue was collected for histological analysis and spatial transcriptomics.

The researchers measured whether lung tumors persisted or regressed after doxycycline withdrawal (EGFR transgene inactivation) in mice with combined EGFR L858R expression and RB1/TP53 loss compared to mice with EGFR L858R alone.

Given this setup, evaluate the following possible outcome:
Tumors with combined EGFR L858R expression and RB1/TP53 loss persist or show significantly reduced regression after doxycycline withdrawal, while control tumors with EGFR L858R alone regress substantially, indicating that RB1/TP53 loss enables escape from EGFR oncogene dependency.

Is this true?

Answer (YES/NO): NO